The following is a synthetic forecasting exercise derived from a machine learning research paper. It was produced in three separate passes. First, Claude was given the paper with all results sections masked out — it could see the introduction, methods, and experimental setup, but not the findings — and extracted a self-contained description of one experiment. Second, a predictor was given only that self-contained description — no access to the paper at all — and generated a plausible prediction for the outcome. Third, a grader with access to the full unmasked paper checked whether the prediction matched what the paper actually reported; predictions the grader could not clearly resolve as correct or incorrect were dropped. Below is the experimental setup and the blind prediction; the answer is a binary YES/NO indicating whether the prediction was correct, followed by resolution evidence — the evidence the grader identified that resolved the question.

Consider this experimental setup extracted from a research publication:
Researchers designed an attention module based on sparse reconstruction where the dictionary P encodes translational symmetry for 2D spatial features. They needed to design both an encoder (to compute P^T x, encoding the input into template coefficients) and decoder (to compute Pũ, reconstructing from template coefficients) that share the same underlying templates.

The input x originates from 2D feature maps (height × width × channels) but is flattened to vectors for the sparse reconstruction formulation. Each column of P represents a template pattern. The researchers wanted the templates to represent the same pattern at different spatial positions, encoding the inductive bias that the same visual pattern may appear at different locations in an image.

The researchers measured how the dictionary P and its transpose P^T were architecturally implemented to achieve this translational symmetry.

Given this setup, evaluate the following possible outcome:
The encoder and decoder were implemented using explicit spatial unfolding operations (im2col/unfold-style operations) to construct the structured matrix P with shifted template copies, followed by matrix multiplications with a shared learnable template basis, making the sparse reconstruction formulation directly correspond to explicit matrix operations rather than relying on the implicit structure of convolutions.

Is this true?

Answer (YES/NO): NO